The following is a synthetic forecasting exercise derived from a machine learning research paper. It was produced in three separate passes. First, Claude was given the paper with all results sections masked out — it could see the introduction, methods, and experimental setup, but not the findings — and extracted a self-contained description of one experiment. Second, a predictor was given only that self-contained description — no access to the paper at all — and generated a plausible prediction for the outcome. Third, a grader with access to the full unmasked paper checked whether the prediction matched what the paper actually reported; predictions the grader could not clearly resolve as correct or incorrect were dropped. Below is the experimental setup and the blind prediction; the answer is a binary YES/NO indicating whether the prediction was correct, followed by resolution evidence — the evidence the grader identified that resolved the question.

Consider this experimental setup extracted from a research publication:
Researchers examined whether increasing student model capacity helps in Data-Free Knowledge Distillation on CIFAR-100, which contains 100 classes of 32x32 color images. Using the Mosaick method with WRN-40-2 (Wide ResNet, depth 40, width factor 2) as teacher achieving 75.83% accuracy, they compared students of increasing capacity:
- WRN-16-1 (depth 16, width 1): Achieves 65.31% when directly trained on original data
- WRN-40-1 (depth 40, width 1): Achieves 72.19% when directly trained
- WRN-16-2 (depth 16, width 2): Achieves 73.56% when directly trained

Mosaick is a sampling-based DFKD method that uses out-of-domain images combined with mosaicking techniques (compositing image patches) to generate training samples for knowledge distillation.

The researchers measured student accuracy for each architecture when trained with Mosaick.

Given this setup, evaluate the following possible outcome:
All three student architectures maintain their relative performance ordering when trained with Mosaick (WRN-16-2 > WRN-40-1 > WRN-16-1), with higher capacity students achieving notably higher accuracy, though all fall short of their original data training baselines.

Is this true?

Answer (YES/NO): YES